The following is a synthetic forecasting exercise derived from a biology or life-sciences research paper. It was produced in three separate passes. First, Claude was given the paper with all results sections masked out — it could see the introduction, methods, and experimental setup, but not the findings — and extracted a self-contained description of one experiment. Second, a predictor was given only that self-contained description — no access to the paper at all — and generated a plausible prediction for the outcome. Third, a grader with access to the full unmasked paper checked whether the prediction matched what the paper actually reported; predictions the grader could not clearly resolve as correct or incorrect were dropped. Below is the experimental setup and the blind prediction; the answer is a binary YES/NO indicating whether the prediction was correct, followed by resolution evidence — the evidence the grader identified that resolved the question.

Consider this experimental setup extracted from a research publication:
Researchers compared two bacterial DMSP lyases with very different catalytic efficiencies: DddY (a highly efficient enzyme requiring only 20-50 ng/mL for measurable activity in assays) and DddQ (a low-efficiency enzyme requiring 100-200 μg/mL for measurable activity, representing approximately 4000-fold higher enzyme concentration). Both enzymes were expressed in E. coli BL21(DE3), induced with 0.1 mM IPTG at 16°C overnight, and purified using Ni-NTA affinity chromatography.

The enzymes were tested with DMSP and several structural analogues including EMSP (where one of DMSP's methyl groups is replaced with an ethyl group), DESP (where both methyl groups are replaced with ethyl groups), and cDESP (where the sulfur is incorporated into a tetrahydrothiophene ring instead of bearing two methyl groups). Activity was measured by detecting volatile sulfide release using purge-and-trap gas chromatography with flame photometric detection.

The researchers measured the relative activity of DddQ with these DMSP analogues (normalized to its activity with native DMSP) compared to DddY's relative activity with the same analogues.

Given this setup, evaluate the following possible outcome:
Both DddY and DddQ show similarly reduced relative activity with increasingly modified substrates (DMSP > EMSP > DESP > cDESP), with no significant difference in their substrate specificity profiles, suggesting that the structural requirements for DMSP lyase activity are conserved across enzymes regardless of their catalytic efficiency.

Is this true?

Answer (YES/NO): NO